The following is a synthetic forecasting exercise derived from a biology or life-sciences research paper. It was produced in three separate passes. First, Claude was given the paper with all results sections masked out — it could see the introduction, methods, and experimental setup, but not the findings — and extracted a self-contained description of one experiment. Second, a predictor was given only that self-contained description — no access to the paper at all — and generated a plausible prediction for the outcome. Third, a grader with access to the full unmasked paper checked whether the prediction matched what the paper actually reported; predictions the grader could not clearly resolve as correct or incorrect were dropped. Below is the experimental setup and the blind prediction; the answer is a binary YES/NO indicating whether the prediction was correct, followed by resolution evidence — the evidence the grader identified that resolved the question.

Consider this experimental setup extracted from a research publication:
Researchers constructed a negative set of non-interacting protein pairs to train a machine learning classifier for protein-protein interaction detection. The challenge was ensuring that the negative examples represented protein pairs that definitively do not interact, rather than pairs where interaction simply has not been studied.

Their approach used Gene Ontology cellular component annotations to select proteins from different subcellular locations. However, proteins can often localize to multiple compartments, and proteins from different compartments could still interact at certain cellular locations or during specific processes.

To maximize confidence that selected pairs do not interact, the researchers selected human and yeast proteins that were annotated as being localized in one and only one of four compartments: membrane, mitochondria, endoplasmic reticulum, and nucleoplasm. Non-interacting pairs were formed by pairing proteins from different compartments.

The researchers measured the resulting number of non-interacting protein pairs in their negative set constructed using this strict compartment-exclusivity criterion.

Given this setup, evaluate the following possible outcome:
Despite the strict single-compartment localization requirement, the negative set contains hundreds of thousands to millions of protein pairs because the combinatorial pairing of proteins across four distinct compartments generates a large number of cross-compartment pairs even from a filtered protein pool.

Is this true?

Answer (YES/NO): NO